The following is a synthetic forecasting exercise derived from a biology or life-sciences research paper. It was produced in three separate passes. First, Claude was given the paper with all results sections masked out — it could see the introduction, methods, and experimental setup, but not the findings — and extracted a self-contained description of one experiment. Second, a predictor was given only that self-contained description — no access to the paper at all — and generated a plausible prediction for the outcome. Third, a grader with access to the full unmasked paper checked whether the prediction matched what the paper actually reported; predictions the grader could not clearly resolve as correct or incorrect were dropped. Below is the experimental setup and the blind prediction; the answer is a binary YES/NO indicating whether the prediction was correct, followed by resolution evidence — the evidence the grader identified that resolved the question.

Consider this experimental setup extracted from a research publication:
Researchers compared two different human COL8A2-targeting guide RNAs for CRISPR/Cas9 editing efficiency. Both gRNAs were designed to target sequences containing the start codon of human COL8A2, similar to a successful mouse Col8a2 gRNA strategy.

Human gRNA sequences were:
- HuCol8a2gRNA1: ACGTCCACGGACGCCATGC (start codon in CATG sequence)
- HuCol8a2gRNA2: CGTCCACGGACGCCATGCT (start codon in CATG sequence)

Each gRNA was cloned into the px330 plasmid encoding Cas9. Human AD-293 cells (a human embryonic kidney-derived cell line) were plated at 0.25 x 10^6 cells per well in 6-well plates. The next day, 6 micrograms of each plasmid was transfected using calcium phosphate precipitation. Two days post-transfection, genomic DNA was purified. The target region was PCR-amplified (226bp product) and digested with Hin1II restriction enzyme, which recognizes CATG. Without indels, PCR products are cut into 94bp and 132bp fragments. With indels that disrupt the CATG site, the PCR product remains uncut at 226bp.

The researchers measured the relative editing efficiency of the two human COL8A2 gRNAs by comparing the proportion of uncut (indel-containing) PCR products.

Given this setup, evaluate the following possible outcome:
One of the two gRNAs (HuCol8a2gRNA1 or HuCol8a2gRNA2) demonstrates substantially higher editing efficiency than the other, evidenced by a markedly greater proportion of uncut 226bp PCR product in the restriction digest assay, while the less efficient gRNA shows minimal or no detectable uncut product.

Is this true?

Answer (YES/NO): NO